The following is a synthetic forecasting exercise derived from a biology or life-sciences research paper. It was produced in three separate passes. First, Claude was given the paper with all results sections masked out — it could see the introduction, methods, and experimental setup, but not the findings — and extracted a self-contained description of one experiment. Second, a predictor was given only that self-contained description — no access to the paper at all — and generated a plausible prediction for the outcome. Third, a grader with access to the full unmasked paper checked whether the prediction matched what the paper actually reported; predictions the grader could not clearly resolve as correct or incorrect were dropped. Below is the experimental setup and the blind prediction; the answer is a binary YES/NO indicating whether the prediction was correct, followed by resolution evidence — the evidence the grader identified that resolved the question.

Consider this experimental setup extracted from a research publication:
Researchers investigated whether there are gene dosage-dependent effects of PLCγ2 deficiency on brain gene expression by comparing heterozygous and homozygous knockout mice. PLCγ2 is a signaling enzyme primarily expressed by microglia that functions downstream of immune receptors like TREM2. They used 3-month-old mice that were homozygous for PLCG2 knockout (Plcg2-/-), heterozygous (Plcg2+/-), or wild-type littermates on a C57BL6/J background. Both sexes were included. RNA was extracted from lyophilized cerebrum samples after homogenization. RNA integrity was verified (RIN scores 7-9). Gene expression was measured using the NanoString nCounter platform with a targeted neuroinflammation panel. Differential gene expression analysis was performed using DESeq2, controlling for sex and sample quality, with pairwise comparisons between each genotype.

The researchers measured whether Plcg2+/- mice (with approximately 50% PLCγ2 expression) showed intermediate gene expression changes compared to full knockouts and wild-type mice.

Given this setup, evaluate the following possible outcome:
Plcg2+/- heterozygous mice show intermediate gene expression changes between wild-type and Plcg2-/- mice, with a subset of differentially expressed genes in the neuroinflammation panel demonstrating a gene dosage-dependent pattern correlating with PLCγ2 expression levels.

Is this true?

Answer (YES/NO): NO